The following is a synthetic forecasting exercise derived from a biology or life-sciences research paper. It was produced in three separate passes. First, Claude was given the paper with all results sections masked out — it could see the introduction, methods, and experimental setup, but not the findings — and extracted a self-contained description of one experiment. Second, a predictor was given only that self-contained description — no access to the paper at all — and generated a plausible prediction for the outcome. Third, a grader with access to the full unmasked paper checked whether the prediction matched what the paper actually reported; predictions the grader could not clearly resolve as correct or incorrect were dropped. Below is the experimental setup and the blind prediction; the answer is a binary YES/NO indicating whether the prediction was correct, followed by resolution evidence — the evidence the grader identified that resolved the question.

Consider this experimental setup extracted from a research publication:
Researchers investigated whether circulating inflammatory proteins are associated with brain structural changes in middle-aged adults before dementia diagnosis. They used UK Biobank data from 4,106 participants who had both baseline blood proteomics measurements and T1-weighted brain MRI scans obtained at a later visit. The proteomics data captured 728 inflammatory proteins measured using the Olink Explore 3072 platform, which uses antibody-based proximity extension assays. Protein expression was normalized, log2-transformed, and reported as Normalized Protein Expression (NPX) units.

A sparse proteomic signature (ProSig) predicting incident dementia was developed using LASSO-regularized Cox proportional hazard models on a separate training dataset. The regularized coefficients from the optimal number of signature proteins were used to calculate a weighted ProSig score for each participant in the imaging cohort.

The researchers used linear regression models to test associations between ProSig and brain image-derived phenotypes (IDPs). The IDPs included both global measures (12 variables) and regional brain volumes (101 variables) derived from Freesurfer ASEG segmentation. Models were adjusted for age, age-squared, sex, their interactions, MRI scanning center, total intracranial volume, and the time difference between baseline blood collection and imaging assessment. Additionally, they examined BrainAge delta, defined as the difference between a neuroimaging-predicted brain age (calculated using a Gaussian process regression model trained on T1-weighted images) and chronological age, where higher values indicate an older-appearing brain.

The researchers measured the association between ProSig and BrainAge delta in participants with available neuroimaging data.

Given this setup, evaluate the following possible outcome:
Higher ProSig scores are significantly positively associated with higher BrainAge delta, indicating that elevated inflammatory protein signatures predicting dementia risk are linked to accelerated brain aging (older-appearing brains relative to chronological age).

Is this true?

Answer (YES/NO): NO